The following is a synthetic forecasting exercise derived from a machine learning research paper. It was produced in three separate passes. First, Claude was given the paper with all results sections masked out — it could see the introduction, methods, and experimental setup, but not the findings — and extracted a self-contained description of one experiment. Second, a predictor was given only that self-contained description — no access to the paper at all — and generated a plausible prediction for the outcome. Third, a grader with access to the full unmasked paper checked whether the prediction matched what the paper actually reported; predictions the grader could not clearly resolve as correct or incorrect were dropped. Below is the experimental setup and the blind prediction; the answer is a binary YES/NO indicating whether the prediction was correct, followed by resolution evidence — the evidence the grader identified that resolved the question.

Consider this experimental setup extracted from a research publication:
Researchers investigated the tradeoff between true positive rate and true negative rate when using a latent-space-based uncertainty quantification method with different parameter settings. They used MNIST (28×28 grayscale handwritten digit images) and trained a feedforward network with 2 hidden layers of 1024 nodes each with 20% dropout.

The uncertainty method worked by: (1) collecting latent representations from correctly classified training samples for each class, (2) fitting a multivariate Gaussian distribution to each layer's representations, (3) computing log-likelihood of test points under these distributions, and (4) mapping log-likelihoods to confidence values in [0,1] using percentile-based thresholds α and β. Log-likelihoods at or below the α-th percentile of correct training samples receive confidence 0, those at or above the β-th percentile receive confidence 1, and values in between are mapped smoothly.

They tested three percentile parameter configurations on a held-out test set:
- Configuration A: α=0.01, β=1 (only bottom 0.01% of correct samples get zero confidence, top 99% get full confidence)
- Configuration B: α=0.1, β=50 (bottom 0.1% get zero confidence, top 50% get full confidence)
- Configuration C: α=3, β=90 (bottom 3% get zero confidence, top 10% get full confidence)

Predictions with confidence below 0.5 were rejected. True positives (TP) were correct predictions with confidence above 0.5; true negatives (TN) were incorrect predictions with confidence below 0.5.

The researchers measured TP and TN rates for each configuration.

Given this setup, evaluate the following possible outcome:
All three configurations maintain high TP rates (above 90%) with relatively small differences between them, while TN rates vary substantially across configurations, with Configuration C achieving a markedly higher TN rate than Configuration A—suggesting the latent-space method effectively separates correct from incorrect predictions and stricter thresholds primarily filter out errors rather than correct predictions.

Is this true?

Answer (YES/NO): NO